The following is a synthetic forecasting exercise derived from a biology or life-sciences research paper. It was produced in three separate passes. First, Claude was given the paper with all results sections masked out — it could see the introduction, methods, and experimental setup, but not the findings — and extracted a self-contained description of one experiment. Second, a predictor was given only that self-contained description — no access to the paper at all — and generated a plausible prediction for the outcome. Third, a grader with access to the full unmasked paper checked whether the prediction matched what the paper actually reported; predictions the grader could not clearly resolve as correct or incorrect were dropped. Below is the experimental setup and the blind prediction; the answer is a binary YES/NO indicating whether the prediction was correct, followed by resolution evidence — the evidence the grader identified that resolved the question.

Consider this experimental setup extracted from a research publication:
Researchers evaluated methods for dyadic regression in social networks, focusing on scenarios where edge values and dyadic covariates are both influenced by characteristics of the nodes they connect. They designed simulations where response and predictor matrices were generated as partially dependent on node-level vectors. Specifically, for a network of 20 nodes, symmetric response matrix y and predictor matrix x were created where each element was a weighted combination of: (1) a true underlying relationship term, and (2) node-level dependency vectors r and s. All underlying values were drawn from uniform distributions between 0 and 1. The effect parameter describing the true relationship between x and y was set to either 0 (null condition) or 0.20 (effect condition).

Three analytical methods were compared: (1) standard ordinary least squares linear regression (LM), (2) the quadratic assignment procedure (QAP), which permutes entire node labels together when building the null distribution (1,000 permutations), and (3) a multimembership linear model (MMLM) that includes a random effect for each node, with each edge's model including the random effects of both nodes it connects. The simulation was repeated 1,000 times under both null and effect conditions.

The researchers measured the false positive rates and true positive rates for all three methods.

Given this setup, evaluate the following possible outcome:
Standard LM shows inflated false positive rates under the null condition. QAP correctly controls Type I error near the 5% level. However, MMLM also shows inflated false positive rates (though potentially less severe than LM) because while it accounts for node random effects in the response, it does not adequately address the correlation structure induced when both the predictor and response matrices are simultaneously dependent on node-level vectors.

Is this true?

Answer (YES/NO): NO